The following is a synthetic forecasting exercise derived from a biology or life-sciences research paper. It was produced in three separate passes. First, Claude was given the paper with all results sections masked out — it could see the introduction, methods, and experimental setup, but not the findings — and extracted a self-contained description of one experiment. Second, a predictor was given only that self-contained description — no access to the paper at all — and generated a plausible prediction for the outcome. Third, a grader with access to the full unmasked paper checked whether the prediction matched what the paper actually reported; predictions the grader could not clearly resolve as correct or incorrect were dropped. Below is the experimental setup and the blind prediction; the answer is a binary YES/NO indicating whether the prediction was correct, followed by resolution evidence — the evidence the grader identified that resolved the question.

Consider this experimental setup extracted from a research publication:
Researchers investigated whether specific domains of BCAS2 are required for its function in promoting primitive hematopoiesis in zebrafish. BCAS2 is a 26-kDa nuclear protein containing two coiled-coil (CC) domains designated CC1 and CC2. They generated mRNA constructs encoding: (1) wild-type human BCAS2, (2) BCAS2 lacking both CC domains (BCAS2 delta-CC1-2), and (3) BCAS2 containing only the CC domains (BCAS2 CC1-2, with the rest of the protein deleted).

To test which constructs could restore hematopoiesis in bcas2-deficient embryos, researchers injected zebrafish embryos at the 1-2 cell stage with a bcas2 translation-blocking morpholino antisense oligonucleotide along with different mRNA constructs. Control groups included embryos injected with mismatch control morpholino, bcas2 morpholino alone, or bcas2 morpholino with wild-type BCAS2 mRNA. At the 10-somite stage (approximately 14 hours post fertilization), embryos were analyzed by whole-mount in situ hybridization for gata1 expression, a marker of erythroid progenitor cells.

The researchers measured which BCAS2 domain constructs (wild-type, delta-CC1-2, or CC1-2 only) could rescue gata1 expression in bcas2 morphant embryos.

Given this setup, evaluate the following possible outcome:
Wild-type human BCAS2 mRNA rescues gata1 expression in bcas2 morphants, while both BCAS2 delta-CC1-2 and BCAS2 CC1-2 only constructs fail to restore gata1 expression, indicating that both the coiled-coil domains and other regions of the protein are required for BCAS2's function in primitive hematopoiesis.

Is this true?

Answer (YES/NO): NO